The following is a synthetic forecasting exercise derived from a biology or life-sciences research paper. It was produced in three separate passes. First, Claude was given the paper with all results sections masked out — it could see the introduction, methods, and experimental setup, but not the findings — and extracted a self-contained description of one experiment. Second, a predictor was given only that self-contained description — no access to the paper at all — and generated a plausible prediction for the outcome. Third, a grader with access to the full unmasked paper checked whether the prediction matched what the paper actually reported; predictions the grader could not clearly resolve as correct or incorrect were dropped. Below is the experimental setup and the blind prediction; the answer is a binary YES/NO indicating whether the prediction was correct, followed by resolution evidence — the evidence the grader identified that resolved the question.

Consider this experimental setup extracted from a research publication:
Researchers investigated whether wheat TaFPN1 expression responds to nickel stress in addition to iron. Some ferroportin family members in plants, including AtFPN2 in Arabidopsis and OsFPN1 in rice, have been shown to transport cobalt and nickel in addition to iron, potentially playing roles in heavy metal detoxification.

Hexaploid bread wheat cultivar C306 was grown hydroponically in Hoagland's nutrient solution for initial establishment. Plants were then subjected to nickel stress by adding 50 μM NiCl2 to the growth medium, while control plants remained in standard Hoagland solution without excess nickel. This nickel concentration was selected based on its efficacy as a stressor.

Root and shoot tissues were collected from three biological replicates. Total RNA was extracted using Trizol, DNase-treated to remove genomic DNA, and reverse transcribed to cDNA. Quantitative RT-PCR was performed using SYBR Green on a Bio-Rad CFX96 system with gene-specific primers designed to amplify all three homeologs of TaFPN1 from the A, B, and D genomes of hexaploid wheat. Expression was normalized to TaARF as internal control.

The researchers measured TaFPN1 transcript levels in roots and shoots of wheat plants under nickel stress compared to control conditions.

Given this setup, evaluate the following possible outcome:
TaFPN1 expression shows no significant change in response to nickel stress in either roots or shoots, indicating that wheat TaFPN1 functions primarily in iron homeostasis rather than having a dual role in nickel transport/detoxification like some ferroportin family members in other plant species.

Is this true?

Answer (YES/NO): NO